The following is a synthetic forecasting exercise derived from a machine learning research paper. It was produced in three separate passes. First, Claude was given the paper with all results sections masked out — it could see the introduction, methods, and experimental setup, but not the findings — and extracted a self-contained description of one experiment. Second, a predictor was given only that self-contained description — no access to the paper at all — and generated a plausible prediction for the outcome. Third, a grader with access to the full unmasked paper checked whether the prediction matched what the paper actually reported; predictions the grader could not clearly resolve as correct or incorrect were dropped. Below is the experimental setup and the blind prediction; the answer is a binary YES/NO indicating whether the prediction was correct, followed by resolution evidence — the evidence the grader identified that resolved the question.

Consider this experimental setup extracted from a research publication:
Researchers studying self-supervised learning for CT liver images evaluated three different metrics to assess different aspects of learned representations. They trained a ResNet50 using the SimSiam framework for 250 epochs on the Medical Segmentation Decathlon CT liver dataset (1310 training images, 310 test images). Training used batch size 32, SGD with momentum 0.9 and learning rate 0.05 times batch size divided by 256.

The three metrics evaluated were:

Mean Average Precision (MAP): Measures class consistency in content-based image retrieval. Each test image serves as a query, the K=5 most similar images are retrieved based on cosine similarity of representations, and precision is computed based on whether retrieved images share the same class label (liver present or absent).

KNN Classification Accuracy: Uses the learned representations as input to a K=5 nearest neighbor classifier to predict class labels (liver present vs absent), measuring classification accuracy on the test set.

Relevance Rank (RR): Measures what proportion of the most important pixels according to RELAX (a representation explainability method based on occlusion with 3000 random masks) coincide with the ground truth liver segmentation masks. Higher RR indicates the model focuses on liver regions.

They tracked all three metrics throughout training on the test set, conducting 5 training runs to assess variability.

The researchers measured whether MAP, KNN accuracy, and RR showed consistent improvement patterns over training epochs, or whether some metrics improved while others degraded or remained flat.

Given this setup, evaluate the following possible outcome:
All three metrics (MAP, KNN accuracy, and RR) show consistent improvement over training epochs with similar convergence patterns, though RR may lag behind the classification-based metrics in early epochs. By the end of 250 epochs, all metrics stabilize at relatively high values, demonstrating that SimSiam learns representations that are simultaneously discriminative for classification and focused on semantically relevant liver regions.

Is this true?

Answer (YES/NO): NO